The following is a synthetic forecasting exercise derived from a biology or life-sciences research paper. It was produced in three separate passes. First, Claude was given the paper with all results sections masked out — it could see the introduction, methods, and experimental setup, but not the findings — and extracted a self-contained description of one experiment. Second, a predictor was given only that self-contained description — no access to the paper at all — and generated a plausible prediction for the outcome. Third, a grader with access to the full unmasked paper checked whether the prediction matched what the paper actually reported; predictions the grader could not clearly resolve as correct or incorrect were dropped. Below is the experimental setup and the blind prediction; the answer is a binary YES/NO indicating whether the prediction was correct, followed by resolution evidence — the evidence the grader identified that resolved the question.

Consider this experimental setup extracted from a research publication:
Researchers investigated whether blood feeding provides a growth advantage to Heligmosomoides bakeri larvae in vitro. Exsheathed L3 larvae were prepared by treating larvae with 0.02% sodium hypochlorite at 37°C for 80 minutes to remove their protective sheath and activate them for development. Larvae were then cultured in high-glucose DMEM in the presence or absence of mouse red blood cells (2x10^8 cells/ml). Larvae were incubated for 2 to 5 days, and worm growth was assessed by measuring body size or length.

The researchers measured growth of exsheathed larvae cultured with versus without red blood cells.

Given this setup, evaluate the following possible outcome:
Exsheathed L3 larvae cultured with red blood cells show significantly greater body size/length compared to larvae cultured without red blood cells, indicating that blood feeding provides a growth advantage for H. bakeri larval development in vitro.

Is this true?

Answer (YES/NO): YES